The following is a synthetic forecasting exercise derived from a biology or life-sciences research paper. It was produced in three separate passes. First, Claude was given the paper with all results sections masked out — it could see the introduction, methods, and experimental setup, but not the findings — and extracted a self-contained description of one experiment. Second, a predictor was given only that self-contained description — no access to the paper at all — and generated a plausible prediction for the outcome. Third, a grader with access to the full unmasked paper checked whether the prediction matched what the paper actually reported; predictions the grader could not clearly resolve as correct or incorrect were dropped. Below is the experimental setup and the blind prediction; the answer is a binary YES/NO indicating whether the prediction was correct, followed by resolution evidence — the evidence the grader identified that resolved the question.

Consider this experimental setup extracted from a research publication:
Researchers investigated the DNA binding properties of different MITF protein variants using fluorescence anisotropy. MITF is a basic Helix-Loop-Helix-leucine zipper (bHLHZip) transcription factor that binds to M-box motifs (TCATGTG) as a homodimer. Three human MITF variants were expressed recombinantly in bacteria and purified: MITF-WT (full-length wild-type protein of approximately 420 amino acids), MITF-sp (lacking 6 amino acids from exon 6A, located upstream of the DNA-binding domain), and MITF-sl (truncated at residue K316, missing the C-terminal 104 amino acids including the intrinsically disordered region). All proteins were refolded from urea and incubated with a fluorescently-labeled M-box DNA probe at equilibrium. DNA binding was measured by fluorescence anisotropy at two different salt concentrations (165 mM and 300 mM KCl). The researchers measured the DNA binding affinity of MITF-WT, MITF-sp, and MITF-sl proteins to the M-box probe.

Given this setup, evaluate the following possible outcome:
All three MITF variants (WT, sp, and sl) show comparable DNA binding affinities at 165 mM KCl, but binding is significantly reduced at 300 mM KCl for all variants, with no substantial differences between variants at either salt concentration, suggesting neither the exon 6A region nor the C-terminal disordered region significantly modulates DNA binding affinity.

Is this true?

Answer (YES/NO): YES